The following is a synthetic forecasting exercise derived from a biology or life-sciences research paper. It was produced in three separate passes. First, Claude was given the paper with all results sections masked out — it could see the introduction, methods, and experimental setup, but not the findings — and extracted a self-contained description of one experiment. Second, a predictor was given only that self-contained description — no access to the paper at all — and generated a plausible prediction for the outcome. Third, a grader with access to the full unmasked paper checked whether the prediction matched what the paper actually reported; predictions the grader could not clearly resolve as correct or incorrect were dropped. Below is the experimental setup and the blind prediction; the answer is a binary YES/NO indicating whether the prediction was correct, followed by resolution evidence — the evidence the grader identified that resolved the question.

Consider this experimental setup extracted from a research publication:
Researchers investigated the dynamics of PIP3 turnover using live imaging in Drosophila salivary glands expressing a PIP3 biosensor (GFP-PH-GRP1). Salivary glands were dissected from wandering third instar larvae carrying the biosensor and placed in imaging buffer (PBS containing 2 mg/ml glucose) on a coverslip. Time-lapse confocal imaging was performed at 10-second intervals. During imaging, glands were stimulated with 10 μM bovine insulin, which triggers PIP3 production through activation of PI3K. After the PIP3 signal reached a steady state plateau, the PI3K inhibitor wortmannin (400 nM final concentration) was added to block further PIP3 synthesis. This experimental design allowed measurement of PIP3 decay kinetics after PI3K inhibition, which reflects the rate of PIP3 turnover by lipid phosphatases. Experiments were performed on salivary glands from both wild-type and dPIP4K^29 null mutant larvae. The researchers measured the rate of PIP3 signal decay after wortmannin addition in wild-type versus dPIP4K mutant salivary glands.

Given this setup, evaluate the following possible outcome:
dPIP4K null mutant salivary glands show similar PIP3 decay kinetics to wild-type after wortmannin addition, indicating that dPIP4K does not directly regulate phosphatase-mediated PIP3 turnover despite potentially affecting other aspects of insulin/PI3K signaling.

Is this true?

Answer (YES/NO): NO